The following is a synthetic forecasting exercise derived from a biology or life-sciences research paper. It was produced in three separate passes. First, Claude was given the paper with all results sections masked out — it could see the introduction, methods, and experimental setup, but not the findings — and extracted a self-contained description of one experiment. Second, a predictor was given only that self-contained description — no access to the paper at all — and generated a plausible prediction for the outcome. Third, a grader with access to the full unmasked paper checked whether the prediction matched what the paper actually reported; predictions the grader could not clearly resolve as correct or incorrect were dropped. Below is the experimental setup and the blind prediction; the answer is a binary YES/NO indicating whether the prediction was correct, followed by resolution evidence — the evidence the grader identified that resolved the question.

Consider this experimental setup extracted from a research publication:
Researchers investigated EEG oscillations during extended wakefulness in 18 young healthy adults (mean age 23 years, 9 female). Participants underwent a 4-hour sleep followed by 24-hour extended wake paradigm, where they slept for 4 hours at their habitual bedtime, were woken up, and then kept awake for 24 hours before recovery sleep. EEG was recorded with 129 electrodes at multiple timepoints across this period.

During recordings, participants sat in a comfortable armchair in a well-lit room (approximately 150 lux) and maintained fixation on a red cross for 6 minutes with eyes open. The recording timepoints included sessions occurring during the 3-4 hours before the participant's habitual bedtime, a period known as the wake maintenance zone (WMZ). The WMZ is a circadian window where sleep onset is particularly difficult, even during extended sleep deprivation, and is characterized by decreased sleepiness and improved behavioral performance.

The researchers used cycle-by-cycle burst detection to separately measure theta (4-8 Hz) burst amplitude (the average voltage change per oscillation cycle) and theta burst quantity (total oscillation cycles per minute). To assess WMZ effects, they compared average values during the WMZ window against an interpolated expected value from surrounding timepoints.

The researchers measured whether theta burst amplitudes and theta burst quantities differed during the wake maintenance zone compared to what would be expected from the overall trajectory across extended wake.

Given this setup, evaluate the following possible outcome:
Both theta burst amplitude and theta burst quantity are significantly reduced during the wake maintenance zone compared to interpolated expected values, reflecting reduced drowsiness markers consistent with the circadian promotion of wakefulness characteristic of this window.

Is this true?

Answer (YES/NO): NO